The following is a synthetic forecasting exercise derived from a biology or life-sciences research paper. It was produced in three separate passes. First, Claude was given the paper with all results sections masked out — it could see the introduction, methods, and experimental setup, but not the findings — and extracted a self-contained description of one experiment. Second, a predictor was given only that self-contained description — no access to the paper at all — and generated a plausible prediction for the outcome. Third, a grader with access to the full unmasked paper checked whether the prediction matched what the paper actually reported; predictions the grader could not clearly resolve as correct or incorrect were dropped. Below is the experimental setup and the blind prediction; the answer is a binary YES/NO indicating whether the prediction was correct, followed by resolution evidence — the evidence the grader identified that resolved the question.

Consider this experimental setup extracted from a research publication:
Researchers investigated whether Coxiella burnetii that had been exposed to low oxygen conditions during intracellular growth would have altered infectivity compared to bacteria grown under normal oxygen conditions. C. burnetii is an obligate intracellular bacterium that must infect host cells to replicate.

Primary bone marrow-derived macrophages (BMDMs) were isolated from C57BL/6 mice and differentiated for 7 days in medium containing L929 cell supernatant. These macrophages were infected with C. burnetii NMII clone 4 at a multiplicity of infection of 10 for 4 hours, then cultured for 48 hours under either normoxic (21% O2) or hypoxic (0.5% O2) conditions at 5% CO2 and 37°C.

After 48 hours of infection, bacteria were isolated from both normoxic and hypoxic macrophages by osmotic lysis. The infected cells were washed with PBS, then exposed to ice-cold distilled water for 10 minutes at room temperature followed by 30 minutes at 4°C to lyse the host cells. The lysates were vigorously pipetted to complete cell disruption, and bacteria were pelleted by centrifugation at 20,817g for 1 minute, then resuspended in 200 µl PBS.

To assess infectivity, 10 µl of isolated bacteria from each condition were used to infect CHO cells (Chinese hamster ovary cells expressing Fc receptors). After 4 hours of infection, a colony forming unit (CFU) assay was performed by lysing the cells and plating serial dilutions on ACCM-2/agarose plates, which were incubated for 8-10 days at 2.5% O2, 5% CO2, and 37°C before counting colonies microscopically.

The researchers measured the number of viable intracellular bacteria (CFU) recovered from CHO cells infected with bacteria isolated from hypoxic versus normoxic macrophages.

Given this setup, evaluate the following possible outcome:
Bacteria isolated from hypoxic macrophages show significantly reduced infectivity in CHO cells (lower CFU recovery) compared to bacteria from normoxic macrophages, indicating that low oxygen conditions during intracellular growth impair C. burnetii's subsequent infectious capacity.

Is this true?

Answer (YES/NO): NO